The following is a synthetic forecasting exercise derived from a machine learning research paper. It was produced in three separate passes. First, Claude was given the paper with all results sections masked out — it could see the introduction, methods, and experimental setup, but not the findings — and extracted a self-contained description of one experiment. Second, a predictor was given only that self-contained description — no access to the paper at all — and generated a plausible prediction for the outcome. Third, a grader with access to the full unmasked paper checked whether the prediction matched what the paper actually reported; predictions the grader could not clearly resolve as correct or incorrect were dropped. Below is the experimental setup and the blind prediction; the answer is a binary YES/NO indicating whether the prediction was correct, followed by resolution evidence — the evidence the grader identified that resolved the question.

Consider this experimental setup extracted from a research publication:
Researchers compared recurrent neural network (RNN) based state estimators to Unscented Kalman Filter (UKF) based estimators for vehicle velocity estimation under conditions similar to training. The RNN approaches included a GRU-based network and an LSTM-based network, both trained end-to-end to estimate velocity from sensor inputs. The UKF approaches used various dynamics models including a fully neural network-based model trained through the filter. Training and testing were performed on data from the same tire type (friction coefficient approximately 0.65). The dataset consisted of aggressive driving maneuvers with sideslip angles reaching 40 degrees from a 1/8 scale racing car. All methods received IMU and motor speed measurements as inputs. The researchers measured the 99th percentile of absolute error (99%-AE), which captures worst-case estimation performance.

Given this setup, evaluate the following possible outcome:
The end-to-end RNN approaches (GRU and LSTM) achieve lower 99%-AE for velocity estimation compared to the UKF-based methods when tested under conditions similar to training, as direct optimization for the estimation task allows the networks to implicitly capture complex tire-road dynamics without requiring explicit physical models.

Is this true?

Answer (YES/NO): NO